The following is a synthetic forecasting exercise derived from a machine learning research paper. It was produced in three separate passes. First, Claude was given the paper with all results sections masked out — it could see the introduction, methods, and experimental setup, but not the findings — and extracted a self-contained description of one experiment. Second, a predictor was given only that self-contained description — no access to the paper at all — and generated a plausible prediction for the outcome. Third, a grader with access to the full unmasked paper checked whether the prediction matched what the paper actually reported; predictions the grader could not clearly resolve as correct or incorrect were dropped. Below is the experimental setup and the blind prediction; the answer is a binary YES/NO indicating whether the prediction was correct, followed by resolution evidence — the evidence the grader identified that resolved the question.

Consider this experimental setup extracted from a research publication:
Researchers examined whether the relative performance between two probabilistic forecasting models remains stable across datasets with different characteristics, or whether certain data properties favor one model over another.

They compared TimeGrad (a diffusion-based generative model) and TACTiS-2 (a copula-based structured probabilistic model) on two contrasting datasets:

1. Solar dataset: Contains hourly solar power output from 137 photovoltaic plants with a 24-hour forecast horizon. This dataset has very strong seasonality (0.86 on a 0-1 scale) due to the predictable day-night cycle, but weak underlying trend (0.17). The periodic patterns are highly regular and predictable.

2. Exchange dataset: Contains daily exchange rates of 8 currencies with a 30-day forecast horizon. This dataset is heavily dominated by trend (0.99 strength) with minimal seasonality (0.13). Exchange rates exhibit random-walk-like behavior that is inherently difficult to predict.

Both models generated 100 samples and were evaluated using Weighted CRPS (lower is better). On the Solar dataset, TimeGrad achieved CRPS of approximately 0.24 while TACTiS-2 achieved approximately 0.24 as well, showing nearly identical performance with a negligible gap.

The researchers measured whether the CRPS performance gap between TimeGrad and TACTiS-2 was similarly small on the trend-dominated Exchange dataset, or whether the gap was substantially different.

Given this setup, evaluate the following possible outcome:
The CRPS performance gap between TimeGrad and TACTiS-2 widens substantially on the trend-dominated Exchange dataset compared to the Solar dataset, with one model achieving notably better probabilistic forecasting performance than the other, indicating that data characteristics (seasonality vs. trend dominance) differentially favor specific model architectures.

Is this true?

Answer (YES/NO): YES